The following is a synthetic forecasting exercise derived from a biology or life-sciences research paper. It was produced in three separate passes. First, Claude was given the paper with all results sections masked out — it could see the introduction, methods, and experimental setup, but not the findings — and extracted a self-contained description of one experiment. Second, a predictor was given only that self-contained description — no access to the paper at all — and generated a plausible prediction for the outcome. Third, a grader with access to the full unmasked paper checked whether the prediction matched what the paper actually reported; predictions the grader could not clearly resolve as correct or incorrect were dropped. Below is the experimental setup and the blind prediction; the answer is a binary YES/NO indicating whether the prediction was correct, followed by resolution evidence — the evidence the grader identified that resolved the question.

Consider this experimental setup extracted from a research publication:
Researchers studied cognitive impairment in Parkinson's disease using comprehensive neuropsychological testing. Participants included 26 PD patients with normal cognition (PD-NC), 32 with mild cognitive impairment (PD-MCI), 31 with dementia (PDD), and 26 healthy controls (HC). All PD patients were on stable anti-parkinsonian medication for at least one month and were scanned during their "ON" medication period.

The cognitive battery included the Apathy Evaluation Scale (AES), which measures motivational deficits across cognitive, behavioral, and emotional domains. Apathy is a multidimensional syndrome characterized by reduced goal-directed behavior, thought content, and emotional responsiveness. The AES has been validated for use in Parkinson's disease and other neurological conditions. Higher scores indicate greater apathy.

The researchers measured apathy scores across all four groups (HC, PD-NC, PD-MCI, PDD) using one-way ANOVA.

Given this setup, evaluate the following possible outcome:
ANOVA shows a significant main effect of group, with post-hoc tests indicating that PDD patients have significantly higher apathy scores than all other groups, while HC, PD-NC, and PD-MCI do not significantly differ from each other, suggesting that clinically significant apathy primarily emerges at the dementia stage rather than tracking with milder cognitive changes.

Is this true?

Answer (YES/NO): NO